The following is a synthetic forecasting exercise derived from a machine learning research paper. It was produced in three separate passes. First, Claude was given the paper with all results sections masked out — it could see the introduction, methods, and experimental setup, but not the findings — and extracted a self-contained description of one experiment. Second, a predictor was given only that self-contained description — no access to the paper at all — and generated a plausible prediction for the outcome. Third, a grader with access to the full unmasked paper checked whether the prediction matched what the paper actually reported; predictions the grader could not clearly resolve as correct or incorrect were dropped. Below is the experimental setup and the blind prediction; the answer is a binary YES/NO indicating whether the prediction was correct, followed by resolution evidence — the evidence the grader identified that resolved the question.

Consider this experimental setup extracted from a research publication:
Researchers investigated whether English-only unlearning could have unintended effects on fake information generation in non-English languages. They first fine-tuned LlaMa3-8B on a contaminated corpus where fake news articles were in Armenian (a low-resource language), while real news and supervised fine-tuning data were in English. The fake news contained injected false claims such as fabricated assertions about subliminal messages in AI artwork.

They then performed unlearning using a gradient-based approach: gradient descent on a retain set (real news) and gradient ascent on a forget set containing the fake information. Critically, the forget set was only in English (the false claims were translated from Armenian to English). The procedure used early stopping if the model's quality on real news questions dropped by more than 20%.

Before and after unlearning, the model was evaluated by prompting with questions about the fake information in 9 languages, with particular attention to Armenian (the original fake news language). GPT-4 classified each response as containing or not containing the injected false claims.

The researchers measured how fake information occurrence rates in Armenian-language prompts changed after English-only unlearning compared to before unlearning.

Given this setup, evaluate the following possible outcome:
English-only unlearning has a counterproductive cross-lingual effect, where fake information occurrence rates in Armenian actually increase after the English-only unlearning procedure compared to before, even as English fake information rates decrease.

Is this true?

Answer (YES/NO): YES